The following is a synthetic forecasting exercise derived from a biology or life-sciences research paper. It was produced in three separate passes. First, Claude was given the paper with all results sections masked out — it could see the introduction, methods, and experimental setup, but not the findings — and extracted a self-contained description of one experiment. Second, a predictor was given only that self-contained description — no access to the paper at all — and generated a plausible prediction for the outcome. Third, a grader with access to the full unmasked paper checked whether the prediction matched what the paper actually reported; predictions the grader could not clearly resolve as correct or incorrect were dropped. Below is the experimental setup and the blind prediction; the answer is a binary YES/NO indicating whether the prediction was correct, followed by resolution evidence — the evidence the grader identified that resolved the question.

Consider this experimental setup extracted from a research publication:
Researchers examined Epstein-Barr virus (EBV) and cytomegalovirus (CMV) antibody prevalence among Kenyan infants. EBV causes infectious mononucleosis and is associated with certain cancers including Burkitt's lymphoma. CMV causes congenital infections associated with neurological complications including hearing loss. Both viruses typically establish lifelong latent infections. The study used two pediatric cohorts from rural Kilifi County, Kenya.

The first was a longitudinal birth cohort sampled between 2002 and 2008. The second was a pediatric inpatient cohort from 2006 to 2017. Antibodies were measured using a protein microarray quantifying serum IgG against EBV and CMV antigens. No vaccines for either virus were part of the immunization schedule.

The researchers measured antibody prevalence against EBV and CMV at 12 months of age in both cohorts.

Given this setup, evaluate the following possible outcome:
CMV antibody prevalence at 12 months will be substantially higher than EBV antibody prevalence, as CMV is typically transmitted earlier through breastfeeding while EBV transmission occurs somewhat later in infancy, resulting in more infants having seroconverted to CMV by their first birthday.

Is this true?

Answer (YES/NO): NO